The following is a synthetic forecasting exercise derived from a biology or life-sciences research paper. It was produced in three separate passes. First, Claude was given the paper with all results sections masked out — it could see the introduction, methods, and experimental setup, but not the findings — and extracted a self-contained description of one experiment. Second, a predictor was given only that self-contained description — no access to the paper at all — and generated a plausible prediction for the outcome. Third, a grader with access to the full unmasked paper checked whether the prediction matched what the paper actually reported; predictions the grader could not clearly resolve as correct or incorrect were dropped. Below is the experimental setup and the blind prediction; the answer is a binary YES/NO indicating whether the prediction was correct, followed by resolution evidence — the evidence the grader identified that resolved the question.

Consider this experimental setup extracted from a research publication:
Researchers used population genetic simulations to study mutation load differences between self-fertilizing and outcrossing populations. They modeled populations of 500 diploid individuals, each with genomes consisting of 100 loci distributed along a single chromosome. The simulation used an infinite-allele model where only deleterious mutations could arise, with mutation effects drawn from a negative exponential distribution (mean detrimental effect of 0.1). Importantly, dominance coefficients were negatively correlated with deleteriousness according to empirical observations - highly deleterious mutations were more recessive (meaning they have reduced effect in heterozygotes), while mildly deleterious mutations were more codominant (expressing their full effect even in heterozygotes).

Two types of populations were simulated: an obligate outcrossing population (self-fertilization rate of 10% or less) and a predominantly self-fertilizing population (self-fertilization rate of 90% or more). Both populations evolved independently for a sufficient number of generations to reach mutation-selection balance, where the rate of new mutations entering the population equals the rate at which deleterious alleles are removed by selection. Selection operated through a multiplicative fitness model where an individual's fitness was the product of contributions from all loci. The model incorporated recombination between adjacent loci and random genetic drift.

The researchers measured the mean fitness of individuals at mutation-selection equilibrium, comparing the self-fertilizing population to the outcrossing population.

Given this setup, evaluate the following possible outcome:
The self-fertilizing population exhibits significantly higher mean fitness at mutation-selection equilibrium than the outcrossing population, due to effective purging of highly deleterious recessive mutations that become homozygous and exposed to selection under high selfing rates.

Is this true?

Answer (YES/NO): YES